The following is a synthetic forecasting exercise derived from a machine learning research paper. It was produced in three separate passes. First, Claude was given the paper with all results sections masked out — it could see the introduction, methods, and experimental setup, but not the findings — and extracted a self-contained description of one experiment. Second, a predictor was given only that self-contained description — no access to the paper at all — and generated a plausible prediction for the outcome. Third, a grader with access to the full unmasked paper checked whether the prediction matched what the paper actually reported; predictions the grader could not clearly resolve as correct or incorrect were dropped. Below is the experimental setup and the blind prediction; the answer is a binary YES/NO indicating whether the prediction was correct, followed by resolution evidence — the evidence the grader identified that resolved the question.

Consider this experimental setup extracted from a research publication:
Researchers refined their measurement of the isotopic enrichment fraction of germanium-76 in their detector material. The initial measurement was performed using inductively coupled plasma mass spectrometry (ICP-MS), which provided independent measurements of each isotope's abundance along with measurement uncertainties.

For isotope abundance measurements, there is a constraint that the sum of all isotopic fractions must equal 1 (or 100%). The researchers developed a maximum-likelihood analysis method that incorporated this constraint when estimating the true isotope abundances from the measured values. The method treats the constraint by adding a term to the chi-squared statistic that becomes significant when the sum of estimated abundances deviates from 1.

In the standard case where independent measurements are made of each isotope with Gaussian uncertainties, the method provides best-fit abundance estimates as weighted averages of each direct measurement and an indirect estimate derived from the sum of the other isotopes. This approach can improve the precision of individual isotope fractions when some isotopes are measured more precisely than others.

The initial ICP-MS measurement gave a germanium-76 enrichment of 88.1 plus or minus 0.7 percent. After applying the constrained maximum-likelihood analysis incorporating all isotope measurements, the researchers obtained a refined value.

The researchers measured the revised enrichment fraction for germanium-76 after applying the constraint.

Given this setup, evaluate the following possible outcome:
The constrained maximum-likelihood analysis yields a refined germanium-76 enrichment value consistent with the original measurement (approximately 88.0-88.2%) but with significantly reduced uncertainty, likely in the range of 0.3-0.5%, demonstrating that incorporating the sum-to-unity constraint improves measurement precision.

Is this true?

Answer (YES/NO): NO